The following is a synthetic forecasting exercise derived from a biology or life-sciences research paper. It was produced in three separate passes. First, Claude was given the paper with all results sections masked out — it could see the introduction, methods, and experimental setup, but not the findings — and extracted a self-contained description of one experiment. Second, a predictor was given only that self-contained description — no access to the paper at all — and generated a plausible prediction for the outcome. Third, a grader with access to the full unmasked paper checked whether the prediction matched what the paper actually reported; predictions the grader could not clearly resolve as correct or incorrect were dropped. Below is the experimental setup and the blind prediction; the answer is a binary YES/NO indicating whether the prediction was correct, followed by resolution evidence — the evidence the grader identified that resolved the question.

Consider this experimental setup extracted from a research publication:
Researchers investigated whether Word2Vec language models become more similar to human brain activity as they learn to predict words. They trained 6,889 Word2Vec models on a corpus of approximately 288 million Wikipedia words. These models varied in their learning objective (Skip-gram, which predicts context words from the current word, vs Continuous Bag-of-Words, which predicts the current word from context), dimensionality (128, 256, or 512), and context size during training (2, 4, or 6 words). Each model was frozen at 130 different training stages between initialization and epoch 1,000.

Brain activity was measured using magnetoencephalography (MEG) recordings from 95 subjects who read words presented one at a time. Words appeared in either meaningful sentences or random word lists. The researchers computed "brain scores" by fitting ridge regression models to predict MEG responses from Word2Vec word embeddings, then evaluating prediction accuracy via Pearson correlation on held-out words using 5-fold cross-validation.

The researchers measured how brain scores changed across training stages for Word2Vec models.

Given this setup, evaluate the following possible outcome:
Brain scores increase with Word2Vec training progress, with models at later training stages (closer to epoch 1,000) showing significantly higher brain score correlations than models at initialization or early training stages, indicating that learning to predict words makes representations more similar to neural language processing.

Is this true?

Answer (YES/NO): NO